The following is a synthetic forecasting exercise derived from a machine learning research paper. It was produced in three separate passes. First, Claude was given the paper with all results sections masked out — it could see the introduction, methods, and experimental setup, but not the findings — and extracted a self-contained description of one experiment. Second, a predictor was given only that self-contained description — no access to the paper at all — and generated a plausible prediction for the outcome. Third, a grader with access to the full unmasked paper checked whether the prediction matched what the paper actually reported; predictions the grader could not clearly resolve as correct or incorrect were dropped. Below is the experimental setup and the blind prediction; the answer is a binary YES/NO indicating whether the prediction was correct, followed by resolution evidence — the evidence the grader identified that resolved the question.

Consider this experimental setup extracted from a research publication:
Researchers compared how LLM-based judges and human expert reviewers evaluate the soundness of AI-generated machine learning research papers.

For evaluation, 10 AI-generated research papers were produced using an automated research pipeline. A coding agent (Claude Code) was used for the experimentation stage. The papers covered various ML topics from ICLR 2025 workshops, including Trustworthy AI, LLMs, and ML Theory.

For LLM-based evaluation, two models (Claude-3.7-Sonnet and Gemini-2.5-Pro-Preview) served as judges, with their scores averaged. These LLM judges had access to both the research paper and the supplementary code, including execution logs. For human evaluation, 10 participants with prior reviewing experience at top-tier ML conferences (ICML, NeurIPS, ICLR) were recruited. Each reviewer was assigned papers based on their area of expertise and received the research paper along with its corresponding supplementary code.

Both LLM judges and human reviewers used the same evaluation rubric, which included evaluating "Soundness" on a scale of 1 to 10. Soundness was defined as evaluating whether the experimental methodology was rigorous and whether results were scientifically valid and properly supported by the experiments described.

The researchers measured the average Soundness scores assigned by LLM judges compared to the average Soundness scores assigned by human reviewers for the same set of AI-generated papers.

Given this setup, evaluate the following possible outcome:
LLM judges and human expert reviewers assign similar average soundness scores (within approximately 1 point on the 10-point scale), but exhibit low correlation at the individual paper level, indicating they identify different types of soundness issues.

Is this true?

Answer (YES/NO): NO